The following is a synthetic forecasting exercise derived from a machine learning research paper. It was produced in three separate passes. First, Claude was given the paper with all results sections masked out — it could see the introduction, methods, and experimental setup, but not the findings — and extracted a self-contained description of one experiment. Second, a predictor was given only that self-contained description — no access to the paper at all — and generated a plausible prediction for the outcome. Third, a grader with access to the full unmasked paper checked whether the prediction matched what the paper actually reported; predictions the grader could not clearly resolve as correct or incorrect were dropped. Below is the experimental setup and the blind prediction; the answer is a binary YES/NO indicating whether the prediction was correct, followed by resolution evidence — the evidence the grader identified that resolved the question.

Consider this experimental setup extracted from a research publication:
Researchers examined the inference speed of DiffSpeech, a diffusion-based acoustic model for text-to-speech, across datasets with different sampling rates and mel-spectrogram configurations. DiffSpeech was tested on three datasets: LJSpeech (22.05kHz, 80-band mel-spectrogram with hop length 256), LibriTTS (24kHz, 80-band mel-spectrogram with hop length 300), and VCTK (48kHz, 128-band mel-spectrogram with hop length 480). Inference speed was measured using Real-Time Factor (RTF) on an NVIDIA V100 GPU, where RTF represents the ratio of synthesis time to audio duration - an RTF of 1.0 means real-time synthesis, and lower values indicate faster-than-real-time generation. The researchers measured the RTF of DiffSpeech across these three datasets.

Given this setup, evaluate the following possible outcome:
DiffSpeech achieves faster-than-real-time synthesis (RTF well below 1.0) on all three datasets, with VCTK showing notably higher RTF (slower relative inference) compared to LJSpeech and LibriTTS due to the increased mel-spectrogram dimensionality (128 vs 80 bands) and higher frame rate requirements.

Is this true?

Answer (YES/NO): NO